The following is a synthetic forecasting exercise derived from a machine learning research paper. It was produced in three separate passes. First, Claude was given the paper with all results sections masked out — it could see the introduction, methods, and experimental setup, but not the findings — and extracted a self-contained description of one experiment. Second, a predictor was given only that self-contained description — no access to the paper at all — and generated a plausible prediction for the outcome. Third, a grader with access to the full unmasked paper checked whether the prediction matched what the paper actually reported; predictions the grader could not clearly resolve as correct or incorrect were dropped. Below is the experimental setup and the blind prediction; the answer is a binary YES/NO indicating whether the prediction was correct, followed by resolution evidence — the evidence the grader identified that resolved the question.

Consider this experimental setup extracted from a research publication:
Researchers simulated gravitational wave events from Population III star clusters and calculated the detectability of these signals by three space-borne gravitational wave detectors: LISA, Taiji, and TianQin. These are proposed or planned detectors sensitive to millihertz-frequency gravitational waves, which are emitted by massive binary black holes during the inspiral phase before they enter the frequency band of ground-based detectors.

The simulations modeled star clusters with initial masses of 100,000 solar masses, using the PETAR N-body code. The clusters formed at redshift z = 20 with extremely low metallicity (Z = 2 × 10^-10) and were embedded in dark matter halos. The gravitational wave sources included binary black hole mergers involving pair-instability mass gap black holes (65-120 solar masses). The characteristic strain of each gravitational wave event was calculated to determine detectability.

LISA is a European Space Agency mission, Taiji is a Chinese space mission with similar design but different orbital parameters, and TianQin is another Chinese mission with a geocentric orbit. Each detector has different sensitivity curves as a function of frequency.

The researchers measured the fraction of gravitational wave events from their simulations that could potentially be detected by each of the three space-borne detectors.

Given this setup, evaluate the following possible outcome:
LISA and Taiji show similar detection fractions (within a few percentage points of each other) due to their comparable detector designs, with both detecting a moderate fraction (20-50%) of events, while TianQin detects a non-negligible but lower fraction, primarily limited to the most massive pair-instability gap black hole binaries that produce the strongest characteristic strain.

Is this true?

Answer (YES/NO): NO